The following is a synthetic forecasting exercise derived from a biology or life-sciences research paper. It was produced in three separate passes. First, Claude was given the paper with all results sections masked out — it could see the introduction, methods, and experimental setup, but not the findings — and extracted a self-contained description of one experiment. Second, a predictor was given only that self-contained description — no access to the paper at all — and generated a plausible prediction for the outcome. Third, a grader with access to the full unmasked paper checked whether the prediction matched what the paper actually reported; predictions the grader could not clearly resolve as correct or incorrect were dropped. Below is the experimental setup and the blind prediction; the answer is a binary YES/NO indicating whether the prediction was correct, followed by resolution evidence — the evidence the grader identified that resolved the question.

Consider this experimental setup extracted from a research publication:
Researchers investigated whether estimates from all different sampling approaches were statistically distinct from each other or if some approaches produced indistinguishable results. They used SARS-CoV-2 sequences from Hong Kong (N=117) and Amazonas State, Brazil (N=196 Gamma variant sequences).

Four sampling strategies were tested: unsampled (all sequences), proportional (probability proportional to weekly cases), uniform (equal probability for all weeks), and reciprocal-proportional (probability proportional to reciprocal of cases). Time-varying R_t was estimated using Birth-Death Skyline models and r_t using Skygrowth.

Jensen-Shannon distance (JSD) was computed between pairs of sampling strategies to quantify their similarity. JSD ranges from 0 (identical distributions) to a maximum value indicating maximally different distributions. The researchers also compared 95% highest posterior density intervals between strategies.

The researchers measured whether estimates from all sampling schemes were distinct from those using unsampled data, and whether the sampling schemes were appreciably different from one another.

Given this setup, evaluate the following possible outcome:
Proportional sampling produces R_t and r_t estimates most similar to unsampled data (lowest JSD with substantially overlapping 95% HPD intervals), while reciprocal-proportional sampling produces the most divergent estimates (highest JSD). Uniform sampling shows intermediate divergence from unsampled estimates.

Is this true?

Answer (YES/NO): NO